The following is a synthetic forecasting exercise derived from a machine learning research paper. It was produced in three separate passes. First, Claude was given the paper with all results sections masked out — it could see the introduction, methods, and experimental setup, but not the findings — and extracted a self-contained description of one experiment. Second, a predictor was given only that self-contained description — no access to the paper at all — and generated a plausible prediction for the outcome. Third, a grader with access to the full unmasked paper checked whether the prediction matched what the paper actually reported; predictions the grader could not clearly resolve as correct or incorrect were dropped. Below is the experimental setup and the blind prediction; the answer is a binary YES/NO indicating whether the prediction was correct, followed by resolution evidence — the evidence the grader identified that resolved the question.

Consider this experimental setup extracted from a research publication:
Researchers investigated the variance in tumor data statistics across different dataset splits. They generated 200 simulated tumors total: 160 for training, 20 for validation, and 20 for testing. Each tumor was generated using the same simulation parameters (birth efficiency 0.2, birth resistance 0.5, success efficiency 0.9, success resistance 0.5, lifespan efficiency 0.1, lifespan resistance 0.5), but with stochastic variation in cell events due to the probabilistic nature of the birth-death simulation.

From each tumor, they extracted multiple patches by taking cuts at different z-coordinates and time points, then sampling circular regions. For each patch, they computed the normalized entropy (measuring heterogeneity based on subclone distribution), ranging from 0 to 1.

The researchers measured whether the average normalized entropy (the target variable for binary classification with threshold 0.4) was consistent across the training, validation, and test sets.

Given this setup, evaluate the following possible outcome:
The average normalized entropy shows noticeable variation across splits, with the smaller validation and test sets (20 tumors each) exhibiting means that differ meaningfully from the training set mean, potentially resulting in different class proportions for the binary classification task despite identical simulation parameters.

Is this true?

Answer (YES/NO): NO